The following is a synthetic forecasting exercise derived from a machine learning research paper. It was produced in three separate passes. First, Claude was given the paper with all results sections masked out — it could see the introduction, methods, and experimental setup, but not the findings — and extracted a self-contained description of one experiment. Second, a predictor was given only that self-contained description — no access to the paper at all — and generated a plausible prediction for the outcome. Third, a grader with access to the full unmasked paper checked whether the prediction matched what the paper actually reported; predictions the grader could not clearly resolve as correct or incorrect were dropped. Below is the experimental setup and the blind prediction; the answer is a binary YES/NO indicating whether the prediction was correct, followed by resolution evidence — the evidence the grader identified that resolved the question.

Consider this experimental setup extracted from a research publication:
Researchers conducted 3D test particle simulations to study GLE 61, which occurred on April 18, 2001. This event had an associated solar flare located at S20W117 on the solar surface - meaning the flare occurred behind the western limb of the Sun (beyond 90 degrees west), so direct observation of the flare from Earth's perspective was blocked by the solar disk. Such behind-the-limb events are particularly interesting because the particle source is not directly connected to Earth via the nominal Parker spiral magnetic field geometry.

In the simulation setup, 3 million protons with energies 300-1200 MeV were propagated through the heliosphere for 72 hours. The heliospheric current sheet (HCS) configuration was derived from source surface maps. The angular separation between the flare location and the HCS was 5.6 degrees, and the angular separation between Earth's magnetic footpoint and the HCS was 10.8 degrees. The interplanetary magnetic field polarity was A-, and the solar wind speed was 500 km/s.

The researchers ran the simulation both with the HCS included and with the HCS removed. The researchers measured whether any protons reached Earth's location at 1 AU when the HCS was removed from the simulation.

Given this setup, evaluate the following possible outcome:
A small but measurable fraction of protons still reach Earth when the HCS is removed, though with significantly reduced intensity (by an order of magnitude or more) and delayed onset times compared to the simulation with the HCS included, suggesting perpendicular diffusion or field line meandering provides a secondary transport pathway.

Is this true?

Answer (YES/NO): NO